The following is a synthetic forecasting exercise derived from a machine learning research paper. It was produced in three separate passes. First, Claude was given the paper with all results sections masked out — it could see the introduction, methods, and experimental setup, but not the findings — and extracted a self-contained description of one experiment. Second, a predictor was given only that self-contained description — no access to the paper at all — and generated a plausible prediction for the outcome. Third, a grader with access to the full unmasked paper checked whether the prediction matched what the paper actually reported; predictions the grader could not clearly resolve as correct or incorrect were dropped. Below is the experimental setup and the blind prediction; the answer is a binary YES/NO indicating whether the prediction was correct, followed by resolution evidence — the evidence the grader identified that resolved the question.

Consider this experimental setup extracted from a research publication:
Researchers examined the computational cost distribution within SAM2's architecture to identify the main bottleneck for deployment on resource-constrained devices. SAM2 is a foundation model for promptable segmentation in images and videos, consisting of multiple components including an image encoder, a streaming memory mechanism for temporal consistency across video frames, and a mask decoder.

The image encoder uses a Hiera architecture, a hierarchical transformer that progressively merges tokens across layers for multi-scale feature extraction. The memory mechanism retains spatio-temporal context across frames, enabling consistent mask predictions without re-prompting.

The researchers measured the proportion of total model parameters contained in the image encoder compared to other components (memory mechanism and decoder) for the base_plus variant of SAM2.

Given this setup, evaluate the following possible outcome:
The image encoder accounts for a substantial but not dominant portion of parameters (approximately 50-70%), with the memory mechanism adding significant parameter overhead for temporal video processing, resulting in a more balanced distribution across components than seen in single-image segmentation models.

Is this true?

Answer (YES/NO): NO